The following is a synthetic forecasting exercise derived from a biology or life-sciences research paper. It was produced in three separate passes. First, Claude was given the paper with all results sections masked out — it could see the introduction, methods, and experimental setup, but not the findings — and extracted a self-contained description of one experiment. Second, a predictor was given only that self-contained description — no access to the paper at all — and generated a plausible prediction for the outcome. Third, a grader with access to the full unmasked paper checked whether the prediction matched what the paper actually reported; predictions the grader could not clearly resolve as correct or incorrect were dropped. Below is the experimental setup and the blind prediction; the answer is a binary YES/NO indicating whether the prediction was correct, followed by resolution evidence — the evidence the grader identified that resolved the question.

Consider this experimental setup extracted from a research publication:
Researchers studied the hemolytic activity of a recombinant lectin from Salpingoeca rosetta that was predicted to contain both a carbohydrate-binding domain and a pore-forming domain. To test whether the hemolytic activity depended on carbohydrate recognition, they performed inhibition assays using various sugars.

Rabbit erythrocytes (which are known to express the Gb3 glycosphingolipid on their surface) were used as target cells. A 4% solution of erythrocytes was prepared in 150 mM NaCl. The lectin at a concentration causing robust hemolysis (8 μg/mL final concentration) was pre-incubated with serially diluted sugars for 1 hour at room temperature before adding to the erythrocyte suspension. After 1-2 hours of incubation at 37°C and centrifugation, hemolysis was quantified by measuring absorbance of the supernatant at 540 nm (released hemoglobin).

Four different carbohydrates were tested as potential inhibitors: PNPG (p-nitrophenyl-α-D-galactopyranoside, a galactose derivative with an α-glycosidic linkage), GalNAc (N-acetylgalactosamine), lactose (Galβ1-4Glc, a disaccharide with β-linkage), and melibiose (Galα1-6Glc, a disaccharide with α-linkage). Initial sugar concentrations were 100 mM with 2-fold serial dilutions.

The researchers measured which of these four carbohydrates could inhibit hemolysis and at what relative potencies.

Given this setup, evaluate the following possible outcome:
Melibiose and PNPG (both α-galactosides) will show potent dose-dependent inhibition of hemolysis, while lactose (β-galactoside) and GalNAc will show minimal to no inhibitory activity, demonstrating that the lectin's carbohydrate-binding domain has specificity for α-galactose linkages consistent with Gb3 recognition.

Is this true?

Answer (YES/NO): NO